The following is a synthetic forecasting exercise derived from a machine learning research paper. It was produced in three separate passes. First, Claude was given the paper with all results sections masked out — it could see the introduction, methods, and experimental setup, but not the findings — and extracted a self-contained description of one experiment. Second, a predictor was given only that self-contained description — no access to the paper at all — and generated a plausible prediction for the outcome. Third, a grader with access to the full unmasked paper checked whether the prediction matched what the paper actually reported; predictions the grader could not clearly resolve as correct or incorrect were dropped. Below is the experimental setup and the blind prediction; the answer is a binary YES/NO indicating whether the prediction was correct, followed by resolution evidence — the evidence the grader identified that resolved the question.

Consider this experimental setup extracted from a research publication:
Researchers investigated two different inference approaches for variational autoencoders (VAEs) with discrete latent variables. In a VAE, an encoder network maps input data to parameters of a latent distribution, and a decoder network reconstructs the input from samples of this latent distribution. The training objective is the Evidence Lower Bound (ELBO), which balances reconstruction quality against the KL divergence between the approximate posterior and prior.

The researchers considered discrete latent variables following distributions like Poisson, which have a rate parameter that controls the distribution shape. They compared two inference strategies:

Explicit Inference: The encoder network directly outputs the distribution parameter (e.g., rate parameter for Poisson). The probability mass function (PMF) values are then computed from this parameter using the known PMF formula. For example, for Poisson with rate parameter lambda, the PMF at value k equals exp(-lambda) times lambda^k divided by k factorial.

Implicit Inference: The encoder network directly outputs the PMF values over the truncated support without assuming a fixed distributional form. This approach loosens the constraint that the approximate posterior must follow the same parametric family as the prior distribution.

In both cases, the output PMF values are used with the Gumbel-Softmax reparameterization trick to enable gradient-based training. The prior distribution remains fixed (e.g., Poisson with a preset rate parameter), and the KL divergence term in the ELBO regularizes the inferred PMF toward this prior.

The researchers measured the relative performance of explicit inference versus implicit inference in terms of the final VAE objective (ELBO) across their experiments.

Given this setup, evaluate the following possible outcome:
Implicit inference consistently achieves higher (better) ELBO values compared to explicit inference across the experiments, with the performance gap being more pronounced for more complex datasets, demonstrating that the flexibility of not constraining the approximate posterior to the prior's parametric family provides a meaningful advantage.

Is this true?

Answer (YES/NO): NO